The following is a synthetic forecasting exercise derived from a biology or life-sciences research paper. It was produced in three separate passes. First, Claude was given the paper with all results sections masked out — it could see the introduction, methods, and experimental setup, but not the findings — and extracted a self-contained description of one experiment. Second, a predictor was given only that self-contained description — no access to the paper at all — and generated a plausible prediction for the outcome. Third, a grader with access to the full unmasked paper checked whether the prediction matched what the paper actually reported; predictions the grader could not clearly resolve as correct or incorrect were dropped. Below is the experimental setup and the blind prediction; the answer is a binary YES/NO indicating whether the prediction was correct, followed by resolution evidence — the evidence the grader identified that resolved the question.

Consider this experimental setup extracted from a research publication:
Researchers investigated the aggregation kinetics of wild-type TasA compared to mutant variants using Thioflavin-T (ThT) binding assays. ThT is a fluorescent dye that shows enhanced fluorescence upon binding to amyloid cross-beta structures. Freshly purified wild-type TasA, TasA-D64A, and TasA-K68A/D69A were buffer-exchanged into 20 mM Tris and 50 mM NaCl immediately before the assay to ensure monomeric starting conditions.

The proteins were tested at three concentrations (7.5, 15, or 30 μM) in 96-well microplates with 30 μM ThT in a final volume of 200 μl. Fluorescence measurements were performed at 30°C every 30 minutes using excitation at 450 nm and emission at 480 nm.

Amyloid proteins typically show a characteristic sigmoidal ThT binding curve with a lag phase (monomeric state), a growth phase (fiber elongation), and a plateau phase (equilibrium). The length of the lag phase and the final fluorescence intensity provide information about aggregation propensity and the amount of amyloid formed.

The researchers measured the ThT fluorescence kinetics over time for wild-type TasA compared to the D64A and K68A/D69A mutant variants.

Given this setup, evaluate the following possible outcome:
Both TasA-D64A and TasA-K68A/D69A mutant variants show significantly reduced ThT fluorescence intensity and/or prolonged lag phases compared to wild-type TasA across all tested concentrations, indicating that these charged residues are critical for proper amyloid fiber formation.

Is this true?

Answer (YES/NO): NO